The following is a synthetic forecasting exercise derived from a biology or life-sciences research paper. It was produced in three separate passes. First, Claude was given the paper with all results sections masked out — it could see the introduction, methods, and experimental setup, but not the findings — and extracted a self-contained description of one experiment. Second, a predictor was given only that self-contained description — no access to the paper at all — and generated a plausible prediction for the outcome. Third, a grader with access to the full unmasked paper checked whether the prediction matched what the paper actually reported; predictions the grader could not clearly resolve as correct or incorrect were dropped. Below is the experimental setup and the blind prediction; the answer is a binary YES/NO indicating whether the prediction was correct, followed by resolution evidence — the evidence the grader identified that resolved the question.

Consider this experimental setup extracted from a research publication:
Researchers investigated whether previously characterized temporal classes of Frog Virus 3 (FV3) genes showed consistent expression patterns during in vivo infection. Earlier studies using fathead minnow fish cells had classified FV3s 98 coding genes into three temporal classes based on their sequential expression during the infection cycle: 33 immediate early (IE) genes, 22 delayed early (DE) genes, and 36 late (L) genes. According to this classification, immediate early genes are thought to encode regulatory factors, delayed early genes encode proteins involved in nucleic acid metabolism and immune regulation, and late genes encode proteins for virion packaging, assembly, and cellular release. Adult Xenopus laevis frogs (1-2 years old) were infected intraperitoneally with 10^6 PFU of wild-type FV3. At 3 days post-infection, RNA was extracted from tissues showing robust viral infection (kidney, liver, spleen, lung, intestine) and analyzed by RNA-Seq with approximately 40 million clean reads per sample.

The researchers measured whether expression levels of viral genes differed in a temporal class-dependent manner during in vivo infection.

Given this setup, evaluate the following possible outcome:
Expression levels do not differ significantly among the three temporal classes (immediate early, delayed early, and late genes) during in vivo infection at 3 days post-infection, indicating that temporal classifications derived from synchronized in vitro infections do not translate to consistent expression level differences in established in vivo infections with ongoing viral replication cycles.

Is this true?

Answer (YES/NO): NO